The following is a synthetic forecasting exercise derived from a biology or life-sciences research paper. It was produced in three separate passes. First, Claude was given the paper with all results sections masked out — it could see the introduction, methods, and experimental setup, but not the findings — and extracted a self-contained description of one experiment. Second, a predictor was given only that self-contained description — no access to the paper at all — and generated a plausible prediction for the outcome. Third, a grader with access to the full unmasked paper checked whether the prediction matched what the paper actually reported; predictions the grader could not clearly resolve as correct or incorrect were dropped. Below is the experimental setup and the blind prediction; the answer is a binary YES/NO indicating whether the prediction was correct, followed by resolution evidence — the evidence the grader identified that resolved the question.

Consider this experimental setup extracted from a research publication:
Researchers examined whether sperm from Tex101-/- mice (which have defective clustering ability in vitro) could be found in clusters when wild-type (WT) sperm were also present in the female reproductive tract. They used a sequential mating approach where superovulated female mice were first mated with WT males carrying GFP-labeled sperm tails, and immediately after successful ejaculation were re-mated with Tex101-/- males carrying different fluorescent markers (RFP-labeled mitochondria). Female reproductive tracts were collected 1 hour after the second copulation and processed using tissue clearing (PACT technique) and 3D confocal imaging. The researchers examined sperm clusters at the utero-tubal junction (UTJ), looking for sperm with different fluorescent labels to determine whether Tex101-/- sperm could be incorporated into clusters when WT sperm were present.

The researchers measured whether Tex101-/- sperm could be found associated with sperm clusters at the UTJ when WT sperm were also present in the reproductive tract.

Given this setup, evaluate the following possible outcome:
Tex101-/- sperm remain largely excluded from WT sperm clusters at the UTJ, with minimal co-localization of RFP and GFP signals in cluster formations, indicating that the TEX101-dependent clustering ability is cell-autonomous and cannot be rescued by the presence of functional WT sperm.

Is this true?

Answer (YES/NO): YES